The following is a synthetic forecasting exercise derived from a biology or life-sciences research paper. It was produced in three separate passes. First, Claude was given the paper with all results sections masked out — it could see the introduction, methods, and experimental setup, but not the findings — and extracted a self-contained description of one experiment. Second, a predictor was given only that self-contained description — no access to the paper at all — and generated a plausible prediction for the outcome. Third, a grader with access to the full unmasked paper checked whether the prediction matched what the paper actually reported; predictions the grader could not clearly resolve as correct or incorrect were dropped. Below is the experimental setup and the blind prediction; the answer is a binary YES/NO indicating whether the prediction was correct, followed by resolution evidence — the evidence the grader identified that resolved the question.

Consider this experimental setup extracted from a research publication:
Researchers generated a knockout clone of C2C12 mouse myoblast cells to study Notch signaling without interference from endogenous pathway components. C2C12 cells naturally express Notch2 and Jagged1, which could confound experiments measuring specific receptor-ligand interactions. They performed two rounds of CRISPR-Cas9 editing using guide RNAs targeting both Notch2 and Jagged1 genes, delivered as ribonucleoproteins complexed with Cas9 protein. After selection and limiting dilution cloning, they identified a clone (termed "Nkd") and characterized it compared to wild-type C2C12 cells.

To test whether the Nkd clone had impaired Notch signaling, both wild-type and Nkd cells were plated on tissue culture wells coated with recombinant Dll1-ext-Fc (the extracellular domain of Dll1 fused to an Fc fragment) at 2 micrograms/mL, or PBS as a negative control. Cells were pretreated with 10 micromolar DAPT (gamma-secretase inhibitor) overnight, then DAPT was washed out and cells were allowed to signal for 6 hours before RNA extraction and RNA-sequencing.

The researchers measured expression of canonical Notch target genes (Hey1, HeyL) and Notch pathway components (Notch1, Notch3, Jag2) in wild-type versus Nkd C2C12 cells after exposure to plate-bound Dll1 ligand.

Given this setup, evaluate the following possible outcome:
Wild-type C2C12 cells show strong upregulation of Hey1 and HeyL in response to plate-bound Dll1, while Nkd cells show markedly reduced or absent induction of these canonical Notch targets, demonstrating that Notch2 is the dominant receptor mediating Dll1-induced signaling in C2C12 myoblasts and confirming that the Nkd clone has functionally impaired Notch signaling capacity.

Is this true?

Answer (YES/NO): YES